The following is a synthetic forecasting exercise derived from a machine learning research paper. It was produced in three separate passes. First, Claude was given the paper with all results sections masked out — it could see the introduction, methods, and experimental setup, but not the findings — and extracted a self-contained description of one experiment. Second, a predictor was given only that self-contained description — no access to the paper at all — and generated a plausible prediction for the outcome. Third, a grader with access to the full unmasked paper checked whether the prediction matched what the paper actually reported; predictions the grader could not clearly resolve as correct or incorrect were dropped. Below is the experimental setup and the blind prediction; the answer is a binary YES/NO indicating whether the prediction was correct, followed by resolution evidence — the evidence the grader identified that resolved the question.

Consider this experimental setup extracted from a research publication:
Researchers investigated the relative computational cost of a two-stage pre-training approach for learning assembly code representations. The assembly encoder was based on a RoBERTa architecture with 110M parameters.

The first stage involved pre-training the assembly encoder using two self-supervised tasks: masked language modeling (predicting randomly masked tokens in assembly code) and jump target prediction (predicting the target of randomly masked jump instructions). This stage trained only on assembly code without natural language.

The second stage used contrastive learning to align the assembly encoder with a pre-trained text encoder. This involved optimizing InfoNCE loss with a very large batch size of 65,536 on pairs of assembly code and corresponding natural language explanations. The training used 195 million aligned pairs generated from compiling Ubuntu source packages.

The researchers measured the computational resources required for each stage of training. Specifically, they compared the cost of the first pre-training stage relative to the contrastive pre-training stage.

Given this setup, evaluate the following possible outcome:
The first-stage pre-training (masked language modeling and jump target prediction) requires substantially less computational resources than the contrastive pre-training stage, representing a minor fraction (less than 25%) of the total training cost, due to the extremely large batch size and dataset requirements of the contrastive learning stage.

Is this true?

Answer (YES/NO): YES